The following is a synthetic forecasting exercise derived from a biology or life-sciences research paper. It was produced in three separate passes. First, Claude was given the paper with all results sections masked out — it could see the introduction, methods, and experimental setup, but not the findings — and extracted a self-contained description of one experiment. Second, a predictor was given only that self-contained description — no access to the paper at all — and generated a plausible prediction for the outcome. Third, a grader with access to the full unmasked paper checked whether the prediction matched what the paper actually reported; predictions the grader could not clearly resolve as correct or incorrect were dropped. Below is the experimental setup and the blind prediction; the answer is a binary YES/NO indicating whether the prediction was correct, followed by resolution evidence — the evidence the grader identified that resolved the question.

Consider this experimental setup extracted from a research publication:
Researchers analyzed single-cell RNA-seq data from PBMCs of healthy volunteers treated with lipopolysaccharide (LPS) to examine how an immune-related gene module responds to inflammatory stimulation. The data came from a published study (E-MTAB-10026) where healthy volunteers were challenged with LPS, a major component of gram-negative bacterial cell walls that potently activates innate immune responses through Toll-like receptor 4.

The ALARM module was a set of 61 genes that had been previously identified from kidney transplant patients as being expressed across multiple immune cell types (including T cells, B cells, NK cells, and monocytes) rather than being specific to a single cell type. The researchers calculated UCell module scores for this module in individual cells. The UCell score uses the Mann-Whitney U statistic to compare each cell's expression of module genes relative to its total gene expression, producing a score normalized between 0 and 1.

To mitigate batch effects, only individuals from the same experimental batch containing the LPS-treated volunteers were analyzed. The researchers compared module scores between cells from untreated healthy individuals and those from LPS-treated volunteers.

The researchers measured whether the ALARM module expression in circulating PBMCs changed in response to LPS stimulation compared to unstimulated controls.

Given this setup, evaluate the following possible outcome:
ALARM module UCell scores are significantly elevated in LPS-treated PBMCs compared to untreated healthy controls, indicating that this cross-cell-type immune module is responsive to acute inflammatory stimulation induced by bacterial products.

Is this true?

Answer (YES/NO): NO